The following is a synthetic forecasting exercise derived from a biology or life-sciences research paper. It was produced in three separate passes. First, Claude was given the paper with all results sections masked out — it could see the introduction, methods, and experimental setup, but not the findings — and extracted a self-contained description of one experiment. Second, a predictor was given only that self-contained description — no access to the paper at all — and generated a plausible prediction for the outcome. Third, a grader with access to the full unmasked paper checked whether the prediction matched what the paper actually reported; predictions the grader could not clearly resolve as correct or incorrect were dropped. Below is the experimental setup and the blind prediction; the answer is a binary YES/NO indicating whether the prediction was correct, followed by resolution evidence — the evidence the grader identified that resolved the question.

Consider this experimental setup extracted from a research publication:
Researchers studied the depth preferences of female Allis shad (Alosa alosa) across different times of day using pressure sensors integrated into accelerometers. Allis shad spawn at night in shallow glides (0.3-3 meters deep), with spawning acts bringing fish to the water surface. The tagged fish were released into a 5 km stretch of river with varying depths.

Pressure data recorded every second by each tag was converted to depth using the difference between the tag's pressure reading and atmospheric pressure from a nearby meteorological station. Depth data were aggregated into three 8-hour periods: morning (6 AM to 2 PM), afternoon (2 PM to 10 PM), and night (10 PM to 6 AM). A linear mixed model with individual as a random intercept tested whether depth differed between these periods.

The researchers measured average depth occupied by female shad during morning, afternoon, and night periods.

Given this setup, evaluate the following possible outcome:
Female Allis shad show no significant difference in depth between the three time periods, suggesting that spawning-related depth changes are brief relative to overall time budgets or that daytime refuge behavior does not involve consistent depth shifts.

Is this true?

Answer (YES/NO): NO